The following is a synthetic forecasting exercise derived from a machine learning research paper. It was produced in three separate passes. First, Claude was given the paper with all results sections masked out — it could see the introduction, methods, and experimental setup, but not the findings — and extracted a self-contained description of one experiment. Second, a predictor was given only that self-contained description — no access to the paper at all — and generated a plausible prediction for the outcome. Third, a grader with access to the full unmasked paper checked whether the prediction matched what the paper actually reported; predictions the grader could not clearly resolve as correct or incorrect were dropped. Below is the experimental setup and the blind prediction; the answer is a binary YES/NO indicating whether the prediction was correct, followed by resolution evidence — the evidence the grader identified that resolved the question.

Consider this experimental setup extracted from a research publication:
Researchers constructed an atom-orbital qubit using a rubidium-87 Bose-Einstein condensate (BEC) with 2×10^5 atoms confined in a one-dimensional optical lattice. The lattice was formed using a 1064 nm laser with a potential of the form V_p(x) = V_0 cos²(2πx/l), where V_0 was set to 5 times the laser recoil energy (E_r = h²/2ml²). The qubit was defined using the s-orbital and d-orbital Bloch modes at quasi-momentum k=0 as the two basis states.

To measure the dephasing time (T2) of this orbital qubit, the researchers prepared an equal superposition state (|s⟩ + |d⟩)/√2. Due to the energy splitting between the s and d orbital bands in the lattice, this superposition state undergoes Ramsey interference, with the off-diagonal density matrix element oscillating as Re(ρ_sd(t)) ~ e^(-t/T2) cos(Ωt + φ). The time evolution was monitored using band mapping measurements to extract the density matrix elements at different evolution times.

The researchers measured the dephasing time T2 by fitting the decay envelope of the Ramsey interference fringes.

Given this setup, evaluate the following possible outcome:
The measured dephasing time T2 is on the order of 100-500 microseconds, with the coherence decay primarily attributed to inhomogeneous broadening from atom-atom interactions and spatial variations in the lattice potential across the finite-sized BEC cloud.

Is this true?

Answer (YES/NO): NO